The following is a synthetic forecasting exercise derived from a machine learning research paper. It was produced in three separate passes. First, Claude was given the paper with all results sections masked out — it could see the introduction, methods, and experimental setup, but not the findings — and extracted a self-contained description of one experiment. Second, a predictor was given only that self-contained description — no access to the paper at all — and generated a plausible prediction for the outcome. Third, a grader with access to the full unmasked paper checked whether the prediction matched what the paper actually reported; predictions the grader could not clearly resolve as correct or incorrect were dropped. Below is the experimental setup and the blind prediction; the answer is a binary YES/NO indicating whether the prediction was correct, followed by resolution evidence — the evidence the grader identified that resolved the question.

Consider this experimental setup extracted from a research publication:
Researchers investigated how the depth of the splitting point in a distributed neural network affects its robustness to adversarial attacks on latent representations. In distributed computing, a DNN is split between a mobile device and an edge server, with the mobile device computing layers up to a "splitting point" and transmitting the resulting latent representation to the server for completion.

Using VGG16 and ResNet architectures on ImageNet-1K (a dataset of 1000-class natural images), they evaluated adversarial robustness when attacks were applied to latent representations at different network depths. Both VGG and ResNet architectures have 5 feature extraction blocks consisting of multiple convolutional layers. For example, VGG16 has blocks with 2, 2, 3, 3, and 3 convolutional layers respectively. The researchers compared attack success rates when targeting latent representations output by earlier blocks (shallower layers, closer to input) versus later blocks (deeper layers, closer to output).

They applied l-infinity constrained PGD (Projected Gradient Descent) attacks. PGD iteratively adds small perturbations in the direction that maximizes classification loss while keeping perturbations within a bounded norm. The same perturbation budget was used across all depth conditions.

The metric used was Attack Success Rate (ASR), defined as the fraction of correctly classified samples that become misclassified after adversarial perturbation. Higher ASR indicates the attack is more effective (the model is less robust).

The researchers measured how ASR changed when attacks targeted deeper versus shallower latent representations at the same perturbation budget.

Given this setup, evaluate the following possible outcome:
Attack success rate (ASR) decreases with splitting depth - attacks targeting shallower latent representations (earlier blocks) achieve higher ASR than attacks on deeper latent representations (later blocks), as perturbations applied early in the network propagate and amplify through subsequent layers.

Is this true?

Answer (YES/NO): YES